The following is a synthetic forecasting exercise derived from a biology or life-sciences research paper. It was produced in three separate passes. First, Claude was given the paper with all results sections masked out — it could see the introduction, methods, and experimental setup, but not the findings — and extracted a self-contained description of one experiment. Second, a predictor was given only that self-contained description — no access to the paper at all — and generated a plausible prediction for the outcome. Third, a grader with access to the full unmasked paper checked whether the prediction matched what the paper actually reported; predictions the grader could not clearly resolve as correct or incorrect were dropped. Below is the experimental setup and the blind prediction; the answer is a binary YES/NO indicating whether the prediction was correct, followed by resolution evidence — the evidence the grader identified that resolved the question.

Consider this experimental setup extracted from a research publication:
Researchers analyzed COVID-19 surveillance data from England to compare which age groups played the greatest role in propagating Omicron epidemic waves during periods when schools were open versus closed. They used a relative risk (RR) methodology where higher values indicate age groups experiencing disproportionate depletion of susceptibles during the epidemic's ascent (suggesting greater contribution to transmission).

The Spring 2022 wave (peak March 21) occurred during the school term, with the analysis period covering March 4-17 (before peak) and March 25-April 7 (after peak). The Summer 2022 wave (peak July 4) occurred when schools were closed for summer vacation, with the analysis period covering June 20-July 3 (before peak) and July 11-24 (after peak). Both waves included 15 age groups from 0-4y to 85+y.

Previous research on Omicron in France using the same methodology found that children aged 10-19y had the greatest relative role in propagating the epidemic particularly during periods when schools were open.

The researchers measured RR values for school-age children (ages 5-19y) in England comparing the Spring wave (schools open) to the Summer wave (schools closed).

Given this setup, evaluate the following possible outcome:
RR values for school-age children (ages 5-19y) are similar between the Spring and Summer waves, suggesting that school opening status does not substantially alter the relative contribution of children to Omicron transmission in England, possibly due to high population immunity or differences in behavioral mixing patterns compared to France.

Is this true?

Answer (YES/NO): NO